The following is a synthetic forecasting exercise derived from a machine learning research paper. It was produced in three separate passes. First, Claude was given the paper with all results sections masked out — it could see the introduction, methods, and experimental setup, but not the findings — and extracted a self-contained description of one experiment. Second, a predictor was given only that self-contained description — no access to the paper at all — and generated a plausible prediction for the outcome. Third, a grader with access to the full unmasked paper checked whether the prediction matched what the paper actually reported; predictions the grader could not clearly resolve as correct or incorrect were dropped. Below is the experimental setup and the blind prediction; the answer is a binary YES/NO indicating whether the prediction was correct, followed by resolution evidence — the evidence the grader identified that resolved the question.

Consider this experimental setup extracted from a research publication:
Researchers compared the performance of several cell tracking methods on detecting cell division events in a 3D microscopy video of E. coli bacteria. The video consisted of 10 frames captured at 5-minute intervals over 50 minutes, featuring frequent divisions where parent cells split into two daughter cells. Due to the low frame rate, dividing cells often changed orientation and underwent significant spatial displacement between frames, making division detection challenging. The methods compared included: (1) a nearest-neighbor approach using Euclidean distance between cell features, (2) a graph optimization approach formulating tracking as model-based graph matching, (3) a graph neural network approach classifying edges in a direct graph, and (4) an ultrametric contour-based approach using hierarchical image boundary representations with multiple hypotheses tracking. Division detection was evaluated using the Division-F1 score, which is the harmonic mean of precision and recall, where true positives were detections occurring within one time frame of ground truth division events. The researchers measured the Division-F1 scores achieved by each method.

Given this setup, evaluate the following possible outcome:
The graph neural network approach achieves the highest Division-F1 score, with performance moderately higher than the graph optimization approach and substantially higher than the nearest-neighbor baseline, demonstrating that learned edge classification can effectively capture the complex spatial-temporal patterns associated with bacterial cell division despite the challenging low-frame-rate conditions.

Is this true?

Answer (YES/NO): NO